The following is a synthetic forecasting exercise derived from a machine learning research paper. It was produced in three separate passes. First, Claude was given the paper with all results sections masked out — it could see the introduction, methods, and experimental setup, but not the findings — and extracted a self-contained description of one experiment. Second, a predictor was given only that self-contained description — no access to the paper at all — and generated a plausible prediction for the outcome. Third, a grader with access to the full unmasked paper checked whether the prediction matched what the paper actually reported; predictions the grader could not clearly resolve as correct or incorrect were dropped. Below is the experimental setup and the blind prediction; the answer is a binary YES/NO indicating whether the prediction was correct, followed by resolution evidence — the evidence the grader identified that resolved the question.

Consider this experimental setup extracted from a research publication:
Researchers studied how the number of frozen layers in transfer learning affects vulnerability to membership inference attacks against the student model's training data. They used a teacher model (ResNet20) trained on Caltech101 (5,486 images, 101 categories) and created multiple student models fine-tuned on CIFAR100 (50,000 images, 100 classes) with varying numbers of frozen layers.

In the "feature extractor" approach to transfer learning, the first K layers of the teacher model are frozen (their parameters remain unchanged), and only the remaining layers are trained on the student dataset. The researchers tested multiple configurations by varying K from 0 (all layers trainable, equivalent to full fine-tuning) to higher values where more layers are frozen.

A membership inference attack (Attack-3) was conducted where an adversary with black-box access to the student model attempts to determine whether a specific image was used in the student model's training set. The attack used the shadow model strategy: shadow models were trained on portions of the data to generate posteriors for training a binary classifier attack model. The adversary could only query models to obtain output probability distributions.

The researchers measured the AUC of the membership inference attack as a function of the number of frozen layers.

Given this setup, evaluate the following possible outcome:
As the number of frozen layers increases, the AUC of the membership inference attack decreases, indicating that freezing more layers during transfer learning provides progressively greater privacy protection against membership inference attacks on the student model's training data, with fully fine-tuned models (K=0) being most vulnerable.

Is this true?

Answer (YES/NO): YES